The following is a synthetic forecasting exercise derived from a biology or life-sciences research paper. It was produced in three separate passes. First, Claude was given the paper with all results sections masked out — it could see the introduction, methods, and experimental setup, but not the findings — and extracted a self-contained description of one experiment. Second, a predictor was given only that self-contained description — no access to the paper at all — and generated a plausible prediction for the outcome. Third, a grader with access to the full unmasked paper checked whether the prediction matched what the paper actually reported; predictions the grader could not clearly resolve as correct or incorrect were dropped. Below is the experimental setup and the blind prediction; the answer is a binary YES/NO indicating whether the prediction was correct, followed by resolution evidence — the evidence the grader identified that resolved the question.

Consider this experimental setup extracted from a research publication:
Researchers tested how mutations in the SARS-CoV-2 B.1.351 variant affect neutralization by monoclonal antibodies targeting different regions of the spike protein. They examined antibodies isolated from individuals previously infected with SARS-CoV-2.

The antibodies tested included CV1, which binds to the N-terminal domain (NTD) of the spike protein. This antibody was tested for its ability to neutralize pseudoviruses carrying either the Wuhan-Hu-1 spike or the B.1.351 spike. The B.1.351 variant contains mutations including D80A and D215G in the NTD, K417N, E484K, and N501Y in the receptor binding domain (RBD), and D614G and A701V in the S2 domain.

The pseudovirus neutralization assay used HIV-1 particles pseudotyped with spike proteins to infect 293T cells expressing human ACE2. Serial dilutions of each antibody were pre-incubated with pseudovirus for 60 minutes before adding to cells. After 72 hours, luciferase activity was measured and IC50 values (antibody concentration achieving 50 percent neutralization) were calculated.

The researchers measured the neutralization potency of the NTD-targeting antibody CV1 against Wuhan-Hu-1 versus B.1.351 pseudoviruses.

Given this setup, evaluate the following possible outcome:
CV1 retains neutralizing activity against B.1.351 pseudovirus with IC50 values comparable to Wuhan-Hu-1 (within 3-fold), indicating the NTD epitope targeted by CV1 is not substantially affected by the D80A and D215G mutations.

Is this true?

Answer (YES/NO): NO